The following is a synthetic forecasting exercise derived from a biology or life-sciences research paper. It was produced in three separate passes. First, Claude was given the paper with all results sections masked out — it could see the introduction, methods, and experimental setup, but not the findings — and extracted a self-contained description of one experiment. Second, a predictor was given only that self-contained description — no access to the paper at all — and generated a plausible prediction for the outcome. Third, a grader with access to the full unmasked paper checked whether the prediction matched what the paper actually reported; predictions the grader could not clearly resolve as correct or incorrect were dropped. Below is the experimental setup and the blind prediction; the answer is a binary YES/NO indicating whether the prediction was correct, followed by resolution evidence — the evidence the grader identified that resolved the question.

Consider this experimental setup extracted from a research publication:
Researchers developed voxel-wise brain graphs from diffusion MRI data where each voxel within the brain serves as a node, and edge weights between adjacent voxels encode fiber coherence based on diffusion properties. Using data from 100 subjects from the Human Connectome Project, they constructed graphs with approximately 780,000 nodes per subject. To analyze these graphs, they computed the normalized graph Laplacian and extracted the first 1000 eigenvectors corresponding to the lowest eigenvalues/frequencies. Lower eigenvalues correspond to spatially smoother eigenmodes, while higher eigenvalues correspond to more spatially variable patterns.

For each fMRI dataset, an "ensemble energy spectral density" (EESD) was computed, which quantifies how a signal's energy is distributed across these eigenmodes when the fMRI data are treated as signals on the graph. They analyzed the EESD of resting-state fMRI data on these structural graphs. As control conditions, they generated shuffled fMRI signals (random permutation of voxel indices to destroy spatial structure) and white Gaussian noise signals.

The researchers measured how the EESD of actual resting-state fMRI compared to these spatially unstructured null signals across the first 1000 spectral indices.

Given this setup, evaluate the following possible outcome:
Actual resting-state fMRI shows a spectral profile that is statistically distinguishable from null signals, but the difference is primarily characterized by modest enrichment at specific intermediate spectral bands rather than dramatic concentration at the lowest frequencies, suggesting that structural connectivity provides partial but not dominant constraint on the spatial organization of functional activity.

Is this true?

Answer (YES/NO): NO